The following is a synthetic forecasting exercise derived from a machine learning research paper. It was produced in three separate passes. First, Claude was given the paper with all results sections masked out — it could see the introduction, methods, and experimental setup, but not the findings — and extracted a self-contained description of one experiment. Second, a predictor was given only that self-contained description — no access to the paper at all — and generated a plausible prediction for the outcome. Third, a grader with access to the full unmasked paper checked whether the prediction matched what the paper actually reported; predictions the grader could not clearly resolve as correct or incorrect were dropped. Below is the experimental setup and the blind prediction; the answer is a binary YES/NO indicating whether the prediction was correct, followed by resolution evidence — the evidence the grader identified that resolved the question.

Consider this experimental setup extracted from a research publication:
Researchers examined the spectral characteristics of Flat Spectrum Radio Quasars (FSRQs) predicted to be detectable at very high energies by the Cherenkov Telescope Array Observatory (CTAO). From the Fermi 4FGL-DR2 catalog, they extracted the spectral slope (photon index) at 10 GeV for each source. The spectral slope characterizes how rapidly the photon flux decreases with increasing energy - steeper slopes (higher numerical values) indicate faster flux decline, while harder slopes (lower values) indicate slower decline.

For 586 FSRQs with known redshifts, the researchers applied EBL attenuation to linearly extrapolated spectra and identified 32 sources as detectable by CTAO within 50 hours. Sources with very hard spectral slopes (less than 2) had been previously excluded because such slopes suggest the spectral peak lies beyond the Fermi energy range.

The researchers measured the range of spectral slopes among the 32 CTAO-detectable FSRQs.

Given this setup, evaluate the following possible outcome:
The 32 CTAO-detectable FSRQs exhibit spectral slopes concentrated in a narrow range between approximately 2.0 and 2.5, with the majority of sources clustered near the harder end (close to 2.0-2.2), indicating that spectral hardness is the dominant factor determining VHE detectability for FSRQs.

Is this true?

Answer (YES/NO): NO